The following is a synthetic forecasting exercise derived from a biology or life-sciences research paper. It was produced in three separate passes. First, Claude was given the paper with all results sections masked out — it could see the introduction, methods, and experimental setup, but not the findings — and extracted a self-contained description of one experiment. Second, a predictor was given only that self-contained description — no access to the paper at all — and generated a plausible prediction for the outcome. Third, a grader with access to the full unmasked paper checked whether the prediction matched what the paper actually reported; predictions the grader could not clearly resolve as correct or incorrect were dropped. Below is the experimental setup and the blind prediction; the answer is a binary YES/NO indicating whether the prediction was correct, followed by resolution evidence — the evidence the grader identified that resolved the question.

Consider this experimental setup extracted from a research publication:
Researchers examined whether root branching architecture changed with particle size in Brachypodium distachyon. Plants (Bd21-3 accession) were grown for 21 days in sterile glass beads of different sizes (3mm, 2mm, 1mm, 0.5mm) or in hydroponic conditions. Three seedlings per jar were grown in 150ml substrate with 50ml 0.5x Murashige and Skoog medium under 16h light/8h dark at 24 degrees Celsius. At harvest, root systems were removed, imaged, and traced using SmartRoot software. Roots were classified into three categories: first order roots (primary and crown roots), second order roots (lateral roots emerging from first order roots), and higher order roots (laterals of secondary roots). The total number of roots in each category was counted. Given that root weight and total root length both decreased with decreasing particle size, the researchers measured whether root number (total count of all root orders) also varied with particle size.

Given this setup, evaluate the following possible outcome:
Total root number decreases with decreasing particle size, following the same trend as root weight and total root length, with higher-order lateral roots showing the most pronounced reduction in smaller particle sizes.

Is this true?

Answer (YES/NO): NO